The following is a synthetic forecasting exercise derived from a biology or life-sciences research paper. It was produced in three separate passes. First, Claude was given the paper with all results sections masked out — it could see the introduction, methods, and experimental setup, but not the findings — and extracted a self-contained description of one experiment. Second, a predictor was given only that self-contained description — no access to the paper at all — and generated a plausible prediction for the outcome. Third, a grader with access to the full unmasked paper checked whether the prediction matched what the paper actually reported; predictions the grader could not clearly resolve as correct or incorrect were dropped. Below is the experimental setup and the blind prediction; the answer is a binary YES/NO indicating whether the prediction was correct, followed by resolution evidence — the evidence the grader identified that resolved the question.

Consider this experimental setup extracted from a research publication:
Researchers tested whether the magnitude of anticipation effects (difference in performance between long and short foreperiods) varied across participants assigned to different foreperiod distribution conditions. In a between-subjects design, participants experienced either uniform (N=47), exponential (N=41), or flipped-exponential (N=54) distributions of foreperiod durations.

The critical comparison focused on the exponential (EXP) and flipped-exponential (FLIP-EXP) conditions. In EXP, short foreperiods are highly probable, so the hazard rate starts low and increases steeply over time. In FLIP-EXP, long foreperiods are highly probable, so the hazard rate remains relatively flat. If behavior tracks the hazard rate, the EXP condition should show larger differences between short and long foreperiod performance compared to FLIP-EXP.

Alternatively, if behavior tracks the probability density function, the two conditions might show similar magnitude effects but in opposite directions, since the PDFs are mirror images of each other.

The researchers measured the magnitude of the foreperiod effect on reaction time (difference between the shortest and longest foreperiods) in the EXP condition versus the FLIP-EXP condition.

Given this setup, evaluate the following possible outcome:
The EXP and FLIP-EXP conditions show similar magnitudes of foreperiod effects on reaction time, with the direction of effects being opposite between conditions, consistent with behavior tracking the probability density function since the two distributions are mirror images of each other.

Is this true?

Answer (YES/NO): NO